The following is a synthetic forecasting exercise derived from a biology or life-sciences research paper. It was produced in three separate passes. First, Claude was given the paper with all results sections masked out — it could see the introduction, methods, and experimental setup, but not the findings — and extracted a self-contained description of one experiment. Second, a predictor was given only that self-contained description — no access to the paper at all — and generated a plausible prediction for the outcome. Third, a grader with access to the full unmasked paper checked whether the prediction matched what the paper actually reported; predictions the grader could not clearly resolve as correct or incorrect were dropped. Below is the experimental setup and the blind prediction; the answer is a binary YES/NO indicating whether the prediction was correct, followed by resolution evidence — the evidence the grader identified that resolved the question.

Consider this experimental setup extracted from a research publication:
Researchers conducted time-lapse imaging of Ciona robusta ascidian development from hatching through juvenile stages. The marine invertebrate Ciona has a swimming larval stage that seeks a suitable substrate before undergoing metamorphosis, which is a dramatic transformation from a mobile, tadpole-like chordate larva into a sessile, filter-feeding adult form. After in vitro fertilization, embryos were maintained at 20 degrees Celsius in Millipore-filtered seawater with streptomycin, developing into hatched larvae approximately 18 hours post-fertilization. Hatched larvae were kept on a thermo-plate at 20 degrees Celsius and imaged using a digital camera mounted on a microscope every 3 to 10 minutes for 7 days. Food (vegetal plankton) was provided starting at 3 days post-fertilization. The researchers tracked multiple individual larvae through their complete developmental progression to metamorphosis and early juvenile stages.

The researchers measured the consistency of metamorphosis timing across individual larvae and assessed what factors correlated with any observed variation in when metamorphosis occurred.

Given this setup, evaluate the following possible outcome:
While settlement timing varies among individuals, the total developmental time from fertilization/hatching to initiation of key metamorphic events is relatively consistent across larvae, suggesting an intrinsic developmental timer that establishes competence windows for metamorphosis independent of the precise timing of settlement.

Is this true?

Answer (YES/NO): NO